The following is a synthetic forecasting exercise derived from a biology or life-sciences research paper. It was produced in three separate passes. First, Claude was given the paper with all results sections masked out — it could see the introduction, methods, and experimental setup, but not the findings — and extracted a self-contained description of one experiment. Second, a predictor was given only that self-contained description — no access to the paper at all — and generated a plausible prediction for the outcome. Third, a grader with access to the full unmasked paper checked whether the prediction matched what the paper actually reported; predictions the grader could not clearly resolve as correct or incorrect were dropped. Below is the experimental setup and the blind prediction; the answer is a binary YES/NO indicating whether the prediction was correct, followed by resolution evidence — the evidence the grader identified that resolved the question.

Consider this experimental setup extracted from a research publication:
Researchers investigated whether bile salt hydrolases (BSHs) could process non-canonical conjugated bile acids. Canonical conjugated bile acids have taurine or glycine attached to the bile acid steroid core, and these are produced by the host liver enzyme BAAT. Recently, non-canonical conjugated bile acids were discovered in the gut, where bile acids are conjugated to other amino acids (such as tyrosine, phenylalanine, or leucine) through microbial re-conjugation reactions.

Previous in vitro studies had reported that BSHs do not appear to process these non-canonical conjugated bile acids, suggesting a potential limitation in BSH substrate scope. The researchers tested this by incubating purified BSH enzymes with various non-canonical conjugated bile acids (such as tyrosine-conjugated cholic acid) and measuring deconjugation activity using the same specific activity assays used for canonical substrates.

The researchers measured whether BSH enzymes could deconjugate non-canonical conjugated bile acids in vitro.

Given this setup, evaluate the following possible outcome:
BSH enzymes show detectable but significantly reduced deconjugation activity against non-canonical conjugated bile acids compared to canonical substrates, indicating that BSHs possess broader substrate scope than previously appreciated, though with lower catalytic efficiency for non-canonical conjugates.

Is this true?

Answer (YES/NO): YES